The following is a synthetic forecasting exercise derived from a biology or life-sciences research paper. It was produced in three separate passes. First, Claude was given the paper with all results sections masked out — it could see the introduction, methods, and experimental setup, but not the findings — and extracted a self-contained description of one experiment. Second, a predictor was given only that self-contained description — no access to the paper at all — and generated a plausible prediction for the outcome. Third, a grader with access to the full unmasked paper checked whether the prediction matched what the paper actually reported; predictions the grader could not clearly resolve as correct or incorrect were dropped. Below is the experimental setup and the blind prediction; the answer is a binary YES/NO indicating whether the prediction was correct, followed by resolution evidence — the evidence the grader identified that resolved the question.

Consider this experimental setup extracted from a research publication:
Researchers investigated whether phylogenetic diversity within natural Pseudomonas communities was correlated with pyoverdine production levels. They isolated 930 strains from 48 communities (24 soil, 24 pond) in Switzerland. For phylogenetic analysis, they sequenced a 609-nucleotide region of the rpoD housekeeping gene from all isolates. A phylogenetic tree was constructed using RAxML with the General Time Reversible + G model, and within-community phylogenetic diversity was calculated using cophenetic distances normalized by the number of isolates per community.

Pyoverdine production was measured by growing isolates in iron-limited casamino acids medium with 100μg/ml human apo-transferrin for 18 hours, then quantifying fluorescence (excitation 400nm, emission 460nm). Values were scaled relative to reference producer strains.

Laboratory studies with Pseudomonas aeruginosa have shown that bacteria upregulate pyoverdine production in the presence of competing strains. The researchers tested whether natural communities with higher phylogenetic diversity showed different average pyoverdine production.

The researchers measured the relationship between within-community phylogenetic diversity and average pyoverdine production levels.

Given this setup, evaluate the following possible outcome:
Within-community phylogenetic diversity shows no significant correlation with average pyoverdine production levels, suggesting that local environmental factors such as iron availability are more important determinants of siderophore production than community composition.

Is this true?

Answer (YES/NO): NO